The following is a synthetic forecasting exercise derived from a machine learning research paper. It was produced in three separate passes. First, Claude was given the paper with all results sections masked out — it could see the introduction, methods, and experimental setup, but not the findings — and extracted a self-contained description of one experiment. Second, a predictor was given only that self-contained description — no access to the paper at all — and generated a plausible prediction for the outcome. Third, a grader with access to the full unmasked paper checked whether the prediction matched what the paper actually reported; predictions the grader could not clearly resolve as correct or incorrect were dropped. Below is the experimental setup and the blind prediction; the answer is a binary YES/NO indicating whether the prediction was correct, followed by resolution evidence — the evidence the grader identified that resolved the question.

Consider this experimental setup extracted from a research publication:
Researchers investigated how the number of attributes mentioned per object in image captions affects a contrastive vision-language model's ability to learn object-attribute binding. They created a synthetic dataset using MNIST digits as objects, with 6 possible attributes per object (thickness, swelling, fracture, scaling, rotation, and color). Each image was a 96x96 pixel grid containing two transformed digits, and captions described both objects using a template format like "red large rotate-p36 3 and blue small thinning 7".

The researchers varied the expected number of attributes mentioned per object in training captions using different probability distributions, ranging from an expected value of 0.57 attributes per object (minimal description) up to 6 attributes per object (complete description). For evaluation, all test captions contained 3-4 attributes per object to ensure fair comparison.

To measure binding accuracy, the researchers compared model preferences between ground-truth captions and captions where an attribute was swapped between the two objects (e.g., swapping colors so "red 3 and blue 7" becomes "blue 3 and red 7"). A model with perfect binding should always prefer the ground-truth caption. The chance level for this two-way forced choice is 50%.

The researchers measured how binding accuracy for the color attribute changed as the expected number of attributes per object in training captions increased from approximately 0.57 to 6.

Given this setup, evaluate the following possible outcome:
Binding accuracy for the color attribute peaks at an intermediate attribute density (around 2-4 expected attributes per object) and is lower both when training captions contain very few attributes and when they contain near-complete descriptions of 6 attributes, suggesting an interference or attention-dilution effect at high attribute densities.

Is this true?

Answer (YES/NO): YES